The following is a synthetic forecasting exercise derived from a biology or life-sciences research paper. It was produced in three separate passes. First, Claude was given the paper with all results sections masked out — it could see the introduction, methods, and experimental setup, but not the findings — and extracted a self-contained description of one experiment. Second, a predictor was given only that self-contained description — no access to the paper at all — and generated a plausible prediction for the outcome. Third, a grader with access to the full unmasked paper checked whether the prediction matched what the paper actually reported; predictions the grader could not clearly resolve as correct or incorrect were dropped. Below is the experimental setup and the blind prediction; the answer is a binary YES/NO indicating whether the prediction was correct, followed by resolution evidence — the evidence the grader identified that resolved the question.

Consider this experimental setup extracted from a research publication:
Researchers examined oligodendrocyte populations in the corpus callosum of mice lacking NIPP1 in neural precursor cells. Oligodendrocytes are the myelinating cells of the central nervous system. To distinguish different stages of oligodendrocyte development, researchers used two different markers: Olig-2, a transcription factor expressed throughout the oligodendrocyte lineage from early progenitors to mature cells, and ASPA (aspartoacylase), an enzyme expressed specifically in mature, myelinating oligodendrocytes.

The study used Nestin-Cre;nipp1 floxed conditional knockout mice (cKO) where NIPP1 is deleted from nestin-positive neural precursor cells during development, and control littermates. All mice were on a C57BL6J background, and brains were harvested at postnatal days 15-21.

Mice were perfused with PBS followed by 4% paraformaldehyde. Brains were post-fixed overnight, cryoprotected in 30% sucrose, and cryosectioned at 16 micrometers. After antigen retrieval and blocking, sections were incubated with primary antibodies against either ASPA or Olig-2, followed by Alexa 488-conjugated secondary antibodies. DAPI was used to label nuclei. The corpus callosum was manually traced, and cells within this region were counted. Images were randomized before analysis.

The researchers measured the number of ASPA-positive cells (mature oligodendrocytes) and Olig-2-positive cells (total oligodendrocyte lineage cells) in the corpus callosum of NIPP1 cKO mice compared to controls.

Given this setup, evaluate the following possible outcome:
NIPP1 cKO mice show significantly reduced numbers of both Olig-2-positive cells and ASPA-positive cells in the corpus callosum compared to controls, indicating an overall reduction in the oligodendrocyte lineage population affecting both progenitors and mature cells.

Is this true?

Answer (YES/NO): NO